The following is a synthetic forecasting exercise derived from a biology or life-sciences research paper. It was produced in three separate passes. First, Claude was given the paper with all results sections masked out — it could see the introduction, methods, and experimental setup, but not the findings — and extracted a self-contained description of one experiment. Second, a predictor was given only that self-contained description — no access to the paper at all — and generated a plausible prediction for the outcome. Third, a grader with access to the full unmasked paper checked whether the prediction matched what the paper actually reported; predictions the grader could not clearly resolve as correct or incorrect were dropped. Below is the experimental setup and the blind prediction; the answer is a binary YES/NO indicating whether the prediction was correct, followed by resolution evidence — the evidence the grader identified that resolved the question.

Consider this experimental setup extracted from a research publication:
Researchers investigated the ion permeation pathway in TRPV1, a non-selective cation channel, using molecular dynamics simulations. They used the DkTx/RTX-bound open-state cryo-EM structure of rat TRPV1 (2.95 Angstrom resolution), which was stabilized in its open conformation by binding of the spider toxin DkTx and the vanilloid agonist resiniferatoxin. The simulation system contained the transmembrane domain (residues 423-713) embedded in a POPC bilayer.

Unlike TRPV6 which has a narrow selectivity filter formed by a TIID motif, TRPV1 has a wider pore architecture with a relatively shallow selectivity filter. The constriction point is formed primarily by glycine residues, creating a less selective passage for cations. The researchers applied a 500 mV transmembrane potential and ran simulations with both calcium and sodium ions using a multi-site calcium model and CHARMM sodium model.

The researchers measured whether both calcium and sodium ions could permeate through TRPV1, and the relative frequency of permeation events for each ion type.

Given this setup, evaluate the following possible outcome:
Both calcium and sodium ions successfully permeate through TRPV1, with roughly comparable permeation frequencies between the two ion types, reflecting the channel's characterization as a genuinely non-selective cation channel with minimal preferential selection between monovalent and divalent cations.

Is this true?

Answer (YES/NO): NO